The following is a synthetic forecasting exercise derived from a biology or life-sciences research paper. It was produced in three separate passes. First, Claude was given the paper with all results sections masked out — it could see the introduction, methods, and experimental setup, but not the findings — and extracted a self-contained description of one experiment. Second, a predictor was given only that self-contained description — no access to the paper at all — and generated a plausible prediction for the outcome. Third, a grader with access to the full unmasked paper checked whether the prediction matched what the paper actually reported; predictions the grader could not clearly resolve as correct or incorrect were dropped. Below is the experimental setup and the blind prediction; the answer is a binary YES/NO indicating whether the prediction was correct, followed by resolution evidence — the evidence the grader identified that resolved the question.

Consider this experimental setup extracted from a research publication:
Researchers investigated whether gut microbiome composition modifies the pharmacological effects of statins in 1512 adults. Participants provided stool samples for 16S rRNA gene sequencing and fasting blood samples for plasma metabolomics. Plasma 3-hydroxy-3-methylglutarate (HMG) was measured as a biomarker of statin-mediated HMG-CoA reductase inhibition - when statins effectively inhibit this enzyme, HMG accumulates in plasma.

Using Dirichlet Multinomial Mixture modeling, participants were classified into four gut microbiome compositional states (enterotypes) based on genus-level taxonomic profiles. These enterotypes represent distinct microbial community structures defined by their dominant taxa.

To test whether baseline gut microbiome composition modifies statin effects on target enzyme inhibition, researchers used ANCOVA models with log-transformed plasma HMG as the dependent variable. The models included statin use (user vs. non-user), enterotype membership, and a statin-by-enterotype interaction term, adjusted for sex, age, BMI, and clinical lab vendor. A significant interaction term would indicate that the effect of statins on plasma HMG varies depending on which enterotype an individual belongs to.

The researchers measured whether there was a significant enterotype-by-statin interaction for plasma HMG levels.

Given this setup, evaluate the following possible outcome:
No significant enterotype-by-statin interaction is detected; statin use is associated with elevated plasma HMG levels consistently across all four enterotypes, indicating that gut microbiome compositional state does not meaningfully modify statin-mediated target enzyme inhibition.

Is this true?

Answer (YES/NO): NO